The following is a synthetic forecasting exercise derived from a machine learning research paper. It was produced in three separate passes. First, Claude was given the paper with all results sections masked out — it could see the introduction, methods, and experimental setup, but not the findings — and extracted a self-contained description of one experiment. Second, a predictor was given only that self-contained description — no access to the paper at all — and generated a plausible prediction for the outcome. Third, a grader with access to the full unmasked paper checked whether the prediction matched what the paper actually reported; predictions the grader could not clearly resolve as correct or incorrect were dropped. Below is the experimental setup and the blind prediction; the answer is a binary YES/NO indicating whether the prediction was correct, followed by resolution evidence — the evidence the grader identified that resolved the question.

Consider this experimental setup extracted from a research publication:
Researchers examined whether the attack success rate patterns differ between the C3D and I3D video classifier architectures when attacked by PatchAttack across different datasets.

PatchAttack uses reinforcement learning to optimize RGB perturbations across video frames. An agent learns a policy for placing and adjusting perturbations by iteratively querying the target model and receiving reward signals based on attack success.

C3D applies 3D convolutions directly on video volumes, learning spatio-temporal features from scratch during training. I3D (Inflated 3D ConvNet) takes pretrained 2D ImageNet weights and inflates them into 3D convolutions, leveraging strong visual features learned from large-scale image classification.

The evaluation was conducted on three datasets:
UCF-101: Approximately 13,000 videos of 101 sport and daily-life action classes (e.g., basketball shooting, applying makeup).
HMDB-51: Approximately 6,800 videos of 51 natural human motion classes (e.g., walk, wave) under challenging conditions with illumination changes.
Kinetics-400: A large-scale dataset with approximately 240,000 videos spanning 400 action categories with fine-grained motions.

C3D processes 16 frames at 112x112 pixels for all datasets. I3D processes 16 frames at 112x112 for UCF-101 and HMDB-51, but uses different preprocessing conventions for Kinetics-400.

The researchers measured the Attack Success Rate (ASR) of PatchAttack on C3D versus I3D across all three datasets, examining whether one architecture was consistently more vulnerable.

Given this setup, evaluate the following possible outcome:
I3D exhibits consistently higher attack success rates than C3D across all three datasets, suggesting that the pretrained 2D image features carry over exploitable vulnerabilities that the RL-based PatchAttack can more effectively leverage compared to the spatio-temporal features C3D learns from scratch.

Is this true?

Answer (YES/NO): YES